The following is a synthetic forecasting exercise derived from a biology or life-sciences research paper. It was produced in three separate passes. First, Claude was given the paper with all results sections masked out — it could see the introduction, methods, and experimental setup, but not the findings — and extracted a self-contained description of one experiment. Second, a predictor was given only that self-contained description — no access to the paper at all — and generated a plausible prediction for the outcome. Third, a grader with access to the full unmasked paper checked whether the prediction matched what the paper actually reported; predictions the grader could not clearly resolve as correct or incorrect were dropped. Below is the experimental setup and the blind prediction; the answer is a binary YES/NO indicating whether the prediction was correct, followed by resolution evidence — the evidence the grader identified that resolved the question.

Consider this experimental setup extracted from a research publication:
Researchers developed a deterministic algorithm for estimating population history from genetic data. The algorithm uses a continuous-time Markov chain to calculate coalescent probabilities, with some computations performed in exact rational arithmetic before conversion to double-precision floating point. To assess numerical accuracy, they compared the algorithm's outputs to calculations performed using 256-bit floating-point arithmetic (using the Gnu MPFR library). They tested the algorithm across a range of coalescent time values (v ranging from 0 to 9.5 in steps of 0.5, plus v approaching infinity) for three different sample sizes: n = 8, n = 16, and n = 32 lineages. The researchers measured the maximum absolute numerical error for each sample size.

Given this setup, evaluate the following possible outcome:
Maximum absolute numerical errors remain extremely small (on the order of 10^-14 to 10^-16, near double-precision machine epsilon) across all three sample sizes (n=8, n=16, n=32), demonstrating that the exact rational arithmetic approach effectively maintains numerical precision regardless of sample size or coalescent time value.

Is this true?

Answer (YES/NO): NO